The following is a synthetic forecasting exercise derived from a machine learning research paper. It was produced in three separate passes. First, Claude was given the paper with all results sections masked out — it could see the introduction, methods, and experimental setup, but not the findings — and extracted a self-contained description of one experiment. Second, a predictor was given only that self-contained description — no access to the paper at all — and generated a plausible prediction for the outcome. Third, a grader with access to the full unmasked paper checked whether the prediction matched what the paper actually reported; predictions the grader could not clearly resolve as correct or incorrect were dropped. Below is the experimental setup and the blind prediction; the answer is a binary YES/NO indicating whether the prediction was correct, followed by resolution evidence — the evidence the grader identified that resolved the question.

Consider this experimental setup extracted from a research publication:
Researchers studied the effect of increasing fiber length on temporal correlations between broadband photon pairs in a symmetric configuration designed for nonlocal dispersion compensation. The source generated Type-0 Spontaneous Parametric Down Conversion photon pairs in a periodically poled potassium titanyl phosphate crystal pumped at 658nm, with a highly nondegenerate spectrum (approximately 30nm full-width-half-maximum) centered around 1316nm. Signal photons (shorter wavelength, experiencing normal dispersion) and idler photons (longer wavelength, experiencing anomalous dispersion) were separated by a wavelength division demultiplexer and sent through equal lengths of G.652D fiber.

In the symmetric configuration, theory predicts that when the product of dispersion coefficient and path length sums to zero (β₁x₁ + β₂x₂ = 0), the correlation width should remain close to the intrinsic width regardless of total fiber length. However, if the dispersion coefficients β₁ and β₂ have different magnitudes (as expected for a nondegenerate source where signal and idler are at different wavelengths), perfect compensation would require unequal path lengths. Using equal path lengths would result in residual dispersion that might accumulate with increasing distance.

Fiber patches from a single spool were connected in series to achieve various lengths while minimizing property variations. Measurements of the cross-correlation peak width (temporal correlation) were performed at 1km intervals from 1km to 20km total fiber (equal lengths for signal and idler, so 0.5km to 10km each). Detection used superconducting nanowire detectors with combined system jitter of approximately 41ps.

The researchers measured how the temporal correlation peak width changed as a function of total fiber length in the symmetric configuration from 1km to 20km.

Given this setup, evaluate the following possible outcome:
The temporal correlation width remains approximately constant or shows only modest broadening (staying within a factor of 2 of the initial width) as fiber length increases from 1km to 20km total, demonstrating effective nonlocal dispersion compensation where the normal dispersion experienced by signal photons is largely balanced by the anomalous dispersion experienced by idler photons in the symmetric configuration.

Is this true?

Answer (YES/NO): NO